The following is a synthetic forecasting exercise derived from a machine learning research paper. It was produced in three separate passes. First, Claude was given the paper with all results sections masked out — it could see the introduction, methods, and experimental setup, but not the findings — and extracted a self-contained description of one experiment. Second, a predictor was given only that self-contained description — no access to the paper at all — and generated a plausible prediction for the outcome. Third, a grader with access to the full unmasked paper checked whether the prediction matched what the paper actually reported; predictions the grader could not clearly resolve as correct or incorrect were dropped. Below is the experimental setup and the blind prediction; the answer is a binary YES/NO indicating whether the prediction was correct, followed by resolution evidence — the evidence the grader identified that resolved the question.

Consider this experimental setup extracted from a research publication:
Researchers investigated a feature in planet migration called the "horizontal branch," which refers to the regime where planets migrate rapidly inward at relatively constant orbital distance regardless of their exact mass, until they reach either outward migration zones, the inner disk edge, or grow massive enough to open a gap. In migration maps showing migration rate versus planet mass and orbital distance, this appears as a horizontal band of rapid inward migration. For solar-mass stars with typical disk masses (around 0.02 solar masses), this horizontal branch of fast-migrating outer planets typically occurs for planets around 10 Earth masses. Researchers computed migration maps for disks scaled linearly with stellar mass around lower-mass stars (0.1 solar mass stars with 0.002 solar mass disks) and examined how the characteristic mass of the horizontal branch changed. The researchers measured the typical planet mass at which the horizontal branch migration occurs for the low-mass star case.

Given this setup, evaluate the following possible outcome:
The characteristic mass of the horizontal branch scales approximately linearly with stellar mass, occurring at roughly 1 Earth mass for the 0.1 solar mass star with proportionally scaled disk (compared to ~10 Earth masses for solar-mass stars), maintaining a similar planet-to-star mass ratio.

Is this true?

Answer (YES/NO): NO